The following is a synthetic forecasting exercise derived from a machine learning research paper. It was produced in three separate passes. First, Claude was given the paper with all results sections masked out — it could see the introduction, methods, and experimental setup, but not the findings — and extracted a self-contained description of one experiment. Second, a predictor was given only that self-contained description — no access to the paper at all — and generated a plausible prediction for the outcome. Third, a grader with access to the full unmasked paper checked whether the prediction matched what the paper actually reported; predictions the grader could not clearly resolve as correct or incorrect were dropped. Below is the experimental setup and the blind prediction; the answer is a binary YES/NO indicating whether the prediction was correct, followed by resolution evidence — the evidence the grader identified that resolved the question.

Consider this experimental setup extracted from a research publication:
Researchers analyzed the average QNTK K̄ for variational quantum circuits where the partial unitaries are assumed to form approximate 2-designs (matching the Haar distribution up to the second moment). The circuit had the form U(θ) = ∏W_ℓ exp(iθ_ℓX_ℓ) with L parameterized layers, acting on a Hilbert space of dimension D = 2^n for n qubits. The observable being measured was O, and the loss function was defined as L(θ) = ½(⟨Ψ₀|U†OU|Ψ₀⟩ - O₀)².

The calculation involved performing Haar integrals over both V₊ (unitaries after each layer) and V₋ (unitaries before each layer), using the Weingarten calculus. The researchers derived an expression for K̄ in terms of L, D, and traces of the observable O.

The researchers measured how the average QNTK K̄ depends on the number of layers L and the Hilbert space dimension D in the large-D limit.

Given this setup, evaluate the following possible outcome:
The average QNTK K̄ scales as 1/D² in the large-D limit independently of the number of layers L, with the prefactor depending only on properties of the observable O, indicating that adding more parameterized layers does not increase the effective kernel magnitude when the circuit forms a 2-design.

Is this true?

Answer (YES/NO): NO